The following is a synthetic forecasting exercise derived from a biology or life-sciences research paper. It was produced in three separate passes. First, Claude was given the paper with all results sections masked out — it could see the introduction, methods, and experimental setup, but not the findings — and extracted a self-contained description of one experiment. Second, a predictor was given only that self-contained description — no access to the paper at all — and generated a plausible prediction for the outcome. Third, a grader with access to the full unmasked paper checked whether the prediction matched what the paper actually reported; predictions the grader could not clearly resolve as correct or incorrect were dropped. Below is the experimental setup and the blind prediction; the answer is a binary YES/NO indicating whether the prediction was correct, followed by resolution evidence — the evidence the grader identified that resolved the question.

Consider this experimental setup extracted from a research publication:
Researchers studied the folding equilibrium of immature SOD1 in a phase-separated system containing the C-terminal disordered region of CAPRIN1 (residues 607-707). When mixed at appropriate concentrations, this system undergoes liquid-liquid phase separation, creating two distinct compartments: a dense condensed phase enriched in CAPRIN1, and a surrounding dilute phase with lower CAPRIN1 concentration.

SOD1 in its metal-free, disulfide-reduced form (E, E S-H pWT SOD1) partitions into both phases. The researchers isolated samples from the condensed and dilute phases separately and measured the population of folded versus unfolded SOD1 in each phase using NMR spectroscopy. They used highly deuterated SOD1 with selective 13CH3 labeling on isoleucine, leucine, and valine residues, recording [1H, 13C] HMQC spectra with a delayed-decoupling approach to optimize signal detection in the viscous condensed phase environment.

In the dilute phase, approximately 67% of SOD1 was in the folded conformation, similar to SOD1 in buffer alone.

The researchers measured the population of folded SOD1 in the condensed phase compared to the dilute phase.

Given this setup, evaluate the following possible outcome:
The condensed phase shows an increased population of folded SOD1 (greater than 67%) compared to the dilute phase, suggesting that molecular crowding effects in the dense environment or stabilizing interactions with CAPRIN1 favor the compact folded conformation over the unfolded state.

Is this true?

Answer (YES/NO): NO